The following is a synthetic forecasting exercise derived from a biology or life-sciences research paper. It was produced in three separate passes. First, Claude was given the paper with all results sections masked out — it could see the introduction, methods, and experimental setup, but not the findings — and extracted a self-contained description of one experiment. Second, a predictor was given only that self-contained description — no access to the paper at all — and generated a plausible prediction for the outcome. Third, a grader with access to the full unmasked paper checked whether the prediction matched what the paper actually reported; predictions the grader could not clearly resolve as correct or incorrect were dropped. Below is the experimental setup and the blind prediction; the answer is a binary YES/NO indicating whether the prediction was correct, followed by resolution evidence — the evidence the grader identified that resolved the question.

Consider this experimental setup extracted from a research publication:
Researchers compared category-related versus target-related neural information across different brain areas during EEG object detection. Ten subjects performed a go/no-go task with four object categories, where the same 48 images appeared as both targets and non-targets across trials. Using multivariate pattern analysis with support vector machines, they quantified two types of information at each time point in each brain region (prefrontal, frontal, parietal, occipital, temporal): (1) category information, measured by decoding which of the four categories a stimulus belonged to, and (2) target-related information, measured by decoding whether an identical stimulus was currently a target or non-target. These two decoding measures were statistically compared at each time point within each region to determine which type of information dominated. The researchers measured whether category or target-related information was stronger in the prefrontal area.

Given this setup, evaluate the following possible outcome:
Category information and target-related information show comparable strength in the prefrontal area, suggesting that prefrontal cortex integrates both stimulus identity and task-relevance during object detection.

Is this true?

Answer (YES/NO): NO